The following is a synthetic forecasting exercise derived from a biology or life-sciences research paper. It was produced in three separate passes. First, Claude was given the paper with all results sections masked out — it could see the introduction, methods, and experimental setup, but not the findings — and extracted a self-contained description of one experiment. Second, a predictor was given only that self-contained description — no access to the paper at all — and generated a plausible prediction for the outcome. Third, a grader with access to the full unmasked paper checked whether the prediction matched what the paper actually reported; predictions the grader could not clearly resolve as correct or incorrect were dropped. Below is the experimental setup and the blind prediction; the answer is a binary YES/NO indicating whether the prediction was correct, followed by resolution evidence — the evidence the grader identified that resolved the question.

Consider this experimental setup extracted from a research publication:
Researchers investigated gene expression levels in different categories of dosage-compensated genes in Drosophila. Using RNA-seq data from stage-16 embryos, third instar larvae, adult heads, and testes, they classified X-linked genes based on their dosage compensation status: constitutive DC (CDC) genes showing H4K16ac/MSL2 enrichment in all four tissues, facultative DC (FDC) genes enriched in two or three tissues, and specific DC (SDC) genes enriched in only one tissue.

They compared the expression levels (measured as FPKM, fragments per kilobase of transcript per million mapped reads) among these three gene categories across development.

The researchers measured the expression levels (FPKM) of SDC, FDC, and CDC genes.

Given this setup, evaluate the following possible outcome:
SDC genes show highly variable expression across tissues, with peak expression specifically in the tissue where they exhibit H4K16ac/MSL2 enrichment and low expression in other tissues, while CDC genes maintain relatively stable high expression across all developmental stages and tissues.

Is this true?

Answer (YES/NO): YES